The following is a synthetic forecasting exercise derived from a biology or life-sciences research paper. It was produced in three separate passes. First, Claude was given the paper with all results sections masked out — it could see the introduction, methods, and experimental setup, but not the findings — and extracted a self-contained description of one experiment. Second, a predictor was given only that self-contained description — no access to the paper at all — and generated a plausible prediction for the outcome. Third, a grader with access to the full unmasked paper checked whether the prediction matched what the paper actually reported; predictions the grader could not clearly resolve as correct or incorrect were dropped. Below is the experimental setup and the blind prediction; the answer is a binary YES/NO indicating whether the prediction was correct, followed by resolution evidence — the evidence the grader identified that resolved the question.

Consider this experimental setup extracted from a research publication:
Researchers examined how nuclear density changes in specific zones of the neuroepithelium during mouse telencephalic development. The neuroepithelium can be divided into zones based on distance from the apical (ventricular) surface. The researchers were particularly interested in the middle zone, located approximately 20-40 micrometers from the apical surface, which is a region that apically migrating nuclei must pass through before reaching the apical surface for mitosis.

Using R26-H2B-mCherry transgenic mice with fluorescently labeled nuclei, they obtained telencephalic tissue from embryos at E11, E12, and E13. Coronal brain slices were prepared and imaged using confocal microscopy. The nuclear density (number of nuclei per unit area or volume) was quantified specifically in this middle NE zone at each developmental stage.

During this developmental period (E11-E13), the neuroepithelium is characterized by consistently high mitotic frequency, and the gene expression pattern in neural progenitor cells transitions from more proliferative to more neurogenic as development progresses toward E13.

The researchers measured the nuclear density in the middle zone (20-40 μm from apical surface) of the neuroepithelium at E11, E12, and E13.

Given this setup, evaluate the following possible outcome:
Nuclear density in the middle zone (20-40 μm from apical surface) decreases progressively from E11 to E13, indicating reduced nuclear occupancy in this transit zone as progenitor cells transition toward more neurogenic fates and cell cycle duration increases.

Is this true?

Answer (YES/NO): NO